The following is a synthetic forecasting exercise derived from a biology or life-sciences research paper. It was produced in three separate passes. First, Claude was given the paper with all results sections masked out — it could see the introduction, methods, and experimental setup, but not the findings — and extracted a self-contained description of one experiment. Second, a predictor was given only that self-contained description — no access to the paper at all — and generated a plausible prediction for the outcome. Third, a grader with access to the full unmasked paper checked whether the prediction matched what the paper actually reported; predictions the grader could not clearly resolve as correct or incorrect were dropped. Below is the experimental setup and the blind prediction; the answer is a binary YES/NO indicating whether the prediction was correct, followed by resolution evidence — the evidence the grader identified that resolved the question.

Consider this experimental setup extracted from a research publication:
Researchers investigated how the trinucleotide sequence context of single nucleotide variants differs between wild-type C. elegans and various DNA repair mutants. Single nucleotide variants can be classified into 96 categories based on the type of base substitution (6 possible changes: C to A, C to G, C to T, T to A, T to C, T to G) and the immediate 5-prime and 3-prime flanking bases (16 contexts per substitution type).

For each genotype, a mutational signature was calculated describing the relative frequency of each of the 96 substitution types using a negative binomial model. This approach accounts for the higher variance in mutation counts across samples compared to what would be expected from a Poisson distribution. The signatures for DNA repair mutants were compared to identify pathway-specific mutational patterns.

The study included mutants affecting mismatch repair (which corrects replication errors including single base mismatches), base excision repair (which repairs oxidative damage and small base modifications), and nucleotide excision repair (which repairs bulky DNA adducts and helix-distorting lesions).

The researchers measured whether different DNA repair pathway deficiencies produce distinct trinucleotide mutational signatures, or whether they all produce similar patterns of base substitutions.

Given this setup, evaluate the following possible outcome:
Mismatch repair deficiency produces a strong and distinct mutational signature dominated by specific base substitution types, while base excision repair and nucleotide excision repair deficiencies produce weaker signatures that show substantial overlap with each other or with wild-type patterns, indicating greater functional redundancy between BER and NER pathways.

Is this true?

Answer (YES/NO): NO